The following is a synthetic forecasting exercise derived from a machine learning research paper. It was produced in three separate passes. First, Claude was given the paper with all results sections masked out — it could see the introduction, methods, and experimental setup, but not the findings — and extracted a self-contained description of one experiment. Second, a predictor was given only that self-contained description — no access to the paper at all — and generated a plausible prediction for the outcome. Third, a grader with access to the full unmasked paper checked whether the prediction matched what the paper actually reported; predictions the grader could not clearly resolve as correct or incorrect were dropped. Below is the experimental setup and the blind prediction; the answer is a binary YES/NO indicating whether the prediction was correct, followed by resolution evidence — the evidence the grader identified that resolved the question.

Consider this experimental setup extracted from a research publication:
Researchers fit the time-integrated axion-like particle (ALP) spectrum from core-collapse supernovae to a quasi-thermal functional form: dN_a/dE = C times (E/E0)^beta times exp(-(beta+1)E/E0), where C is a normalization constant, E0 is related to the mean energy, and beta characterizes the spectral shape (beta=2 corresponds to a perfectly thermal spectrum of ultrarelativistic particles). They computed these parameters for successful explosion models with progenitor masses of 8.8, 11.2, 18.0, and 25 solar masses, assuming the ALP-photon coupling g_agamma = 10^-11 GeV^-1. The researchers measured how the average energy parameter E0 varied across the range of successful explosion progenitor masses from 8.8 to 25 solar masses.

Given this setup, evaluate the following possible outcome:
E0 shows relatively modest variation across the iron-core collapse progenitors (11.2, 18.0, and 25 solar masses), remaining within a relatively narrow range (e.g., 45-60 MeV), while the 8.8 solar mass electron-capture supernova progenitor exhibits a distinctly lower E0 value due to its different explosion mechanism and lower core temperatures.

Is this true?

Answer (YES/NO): NO